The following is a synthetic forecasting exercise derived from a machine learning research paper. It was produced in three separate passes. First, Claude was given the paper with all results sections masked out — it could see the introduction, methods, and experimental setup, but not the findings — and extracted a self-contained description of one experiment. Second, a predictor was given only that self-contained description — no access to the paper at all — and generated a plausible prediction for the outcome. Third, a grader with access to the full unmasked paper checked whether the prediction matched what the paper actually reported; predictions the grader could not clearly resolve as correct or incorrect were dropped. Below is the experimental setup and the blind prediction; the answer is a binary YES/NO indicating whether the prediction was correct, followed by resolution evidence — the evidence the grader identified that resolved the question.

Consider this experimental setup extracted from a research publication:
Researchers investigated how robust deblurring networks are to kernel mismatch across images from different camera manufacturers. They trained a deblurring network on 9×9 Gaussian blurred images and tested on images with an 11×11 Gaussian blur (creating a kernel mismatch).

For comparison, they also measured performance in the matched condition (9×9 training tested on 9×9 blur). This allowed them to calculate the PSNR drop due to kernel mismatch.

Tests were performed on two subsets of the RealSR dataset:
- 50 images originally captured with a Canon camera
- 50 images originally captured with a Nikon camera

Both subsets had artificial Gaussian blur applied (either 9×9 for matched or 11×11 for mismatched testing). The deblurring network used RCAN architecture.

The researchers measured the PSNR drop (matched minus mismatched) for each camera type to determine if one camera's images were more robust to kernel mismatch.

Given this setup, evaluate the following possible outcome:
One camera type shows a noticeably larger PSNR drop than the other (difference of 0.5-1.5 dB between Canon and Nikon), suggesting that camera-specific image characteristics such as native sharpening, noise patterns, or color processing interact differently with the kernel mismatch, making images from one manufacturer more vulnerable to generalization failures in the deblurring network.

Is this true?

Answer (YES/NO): YES